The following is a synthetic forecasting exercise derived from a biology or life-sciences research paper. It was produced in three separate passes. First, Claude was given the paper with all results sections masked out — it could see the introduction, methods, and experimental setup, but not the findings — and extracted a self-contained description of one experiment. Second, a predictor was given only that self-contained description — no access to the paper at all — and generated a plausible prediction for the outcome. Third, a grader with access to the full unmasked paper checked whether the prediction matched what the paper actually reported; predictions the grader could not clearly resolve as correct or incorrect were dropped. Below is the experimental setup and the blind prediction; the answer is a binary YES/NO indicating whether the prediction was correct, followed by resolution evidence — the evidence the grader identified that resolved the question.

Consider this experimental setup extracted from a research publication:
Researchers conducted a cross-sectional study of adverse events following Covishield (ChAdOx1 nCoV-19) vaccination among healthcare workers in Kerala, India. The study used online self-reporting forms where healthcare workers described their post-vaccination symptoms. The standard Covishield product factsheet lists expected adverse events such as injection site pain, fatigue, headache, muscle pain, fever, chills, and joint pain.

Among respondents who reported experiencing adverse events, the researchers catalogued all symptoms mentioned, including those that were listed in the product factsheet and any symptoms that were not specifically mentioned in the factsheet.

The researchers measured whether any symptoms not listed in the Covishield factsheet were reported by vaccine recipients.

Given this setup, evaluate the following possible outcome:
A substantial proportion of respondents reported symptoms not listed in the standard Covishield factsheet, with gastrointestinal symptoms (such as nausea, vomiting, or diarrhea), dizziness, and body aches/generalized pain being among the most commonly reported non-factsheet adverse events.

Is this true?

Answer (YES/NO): NO